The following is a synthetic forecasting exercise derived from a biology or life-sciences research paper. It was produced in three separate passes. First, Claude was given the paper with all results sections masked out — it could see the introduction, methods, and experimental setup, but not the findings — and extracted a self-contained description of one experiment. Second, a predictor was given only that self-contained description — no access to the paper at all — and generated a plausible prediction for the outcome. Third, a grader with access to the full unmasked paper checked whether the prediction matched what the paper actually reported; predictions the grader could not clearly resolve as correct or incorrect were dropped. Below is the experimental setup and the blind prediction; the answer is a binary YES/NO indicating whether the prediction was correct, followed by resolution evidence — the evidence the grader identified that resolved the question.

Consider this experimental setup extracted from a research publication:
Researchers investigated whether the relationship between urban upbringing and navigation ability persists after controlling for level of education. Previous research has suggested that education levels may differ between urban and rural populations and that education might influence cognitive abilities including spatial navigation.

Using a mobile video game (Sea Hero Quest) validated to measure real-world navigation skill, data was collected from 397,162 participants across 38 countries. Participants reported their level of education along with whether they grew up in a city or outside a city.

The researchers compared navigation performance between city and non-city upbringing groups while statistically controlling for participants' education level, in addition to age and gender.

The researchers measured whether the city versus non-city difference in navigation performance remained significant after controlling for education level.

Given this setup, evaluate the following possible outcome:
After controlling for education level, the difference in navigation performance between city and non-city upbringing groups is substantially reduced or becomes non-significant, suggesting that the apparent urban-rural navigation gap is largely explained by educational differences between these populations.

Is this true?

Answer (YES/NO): NO